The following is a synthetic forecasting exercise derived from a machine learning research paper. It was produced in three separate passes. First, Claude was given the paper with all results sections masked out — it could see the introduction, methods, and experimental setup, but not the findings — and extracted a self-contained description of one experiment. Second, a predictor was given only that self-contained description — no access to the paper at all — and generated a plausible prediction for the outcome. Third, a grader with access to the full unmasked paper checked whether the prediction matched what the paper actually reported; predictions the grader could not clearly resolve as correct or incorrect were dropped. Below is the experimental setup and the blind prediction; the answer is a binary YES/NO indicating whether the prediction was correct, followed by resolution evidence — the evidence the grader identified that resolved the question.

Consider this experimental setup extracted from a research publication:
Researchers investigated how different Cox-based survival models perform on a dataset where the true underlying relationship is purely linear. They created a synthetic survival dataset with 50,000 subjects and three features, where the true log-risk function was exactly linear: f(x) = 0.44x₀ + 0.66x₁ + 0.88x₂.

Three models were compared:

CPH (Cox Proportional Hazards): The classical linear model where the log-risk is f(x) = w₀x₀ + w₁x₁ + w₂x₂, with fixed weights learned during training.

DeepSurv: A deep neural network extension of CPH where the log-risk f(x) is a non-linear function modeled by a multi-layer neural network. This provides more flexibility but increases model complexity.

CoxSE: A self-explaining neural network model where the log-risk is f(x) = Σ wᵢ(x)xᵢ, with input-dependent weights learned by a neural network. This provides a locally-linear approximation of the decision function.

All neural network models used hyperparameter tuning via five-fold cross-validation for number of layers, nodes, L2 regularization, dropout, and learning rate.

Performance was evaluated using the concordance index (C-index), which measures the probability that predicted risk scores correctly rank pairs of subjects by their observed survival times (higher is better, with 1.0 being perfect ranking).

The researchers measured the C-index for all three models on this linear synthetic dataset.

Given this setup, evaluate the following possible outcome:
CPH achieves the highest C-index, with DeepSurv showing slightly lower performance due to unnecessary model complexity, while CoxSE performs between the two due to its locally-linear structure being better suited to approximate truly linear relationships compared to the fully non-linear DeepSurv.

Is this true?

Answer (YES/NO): NO